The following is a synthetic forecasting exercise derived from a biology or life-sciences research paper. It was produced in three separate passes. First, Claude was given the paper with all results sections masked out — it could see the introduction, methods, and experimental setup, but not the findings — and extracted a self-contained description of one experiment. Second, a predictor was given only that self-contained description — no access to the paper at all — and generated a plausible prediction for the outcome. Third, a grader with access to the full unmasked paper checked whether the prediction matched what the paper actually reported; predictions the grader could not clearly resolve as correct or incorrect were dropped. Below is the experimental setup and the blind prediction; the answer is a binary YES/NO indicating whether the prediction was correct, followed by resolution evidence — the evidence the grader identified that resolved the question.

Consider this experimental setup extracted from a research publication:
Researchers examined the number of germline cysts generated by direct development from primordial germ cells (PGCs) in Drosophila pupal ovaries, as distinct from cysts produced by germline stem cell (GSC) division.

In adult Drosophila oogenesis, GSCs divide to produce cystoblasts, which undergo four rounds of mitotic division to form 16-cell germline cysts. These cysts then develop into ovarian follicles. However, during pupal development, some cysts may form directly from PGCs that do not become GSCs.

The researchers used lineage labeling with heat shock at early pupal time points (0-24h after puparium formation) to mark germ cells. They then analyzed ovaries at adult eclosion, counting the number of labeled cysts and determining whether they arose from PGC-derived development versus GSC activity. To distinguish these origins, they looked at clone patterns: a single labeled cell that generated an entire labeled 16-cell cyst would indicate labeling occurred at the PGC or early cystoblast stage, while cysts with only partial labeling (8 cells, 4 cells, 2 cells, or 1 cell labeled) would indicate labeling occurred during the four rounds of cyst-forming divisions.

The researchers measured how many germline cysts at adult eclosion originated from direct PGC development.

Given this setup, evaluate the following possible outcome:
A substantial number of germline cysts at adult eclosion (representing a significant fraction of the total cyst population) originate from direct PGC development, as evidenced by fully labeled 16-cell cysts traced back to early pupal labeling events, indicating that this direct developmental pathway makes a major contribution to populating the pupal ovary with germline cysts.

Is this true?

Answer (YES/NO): NO